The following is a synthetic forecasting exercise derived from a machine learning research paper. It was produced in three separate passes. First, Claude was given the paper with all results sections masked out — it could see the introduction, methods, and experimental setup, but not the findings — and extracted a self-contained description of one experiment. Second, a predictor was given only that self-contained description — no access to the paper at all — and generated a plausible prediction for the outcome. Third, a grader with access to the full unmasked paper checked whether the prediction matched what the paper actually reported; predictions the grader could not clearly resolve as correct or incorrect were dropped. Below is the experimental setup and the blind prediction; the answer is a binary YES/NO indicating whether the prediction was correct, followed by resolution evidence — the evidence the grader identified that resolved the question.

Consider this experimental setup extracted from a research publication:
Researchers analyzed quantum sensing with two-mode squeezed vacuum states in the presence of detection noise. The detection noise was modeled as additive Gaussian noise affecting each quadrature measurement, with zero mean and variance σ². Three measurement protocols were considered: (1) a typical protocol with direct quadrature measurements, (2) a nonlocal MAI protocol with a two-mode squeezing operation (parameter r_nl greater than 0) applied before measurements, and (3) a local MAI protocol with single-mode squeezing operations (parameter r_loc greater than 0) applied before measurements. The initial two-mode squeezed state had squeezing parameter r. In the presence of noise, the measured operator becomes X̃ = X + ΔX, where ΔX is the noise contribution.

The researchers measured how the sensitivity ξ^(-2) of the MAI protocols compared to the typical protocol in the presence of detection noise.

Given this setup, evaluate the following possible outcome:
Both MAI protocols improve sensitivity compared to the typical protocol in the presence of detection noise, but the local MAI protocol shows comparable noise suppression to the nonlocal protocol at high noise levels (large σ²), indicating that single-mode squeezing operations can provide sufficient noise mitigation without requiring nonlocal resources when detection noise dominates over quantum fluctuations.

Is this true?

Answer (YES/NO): NO